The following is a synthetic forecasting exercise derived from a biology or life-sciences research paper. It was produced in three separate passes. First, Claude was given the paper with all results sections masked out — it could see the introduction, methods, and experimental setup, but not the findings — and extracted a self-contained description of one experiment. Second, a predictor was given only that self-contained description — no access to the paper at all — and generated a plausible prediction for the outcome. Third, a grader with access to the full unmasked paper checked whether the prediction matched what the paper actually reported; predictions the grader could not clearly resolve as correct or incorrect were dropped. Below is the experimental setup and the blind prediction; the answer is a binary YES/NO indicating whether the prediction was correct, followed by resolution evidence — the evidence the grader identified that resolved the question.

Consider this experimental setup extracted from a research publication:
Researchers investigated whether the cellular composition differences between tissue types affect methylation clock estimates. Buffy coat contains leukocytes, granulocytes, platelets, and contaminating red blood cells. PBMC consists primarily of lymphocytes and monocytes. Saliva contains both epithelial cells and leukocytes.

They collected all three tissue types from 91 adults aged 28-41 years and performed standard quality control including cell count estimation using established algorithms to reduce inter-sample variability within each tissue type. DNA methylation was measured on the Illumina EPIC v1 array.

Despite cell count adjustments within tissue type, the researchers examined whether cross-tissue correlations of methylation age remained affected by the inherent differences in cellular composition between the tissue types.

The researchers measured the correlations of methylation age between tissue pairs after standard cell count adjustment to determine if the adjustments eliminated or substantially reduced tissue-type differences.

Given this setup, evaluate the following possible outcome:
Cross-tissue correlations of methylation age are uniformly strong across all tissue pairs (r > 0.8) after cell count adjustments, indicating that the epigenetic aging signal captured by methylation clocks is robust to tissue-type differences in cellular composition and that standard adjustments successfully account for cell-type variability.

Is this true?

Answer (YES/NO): NO